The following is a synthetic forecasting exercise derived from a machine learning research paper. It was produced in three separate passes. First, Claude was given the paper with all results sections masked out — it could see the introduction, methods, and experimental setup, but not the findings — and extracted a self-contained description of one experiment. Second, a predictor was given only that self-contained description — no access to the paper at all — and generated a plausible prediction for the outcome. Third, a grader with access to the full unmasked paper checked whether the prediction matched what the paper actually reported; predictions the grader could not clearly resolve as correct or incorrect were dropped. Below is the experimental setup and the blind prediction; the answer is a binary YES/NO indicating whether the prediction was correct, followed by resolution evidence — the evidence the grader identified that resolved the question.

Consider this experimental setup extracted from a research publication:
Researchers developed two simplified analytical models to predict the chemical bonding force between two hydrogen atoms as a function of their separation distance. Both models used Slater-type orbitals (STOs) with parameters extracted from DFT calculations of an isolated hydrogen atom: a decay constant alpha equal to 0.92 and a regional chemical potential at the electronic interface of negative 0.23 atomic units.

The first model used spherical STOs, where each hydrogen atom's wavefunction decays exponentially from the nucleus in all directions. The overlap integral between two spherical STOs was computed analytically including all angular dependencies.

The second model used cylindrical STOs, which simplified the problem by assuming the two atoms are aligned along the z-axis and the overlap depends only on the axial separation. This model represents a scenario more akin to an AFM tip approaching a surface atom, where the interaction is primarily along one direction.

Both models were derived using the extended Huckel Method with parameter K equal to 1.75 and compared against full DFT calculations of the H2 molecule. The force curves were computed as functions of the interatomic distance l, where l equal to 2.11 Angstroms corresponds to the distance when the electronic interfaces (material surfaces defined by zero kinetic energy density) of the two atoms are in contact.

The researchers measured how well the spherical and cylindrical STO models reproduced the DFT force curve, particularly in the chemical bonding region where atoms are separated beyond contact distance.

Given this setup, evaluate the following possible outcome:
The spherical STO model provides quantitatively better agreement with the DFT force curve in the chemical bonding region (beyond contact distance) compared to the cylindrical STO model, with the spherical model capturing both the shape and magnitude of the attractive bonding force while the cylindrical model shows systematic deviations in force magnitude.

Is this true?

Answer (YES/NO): NO